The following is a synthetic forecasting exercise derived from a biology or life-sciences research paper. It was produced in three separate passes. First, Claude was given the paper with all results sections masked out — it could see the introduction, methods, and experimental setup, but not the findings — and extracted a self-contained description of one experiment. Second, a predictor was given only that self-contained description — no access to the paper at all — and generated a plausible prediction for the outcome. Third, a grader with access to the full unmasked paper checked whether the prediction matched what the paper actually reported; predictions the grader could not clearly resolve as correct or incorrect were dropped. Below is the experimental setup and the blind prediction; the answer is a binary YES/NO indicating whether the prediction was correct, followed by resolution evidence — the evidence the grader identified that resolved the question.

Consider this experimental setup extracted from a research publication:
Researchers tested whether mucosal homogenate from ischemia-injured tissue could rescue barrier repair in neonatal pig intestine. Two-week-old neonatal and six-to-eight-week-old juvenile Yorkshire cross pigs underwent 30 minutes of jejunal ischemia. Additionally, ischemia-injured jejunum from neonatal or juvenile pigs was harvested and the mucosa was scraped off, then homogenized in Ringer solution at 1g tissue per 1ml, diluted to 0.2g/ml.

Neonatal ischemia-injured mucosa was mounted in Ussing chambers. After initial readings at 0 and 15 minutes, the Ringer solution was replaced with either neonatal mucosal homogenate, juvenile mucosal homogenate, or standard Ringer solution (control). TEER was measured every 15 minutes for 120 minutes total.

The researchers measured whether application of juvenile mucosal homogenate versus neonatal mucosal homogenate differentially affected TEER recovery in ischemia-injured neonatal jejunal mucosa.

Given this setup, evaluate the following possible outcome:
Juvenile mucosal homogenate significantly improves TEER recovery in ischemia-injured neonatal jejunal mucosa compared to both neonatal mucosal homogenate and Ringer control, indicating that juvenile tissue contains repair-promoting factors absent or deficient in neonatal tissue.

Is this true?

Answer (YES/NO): YES